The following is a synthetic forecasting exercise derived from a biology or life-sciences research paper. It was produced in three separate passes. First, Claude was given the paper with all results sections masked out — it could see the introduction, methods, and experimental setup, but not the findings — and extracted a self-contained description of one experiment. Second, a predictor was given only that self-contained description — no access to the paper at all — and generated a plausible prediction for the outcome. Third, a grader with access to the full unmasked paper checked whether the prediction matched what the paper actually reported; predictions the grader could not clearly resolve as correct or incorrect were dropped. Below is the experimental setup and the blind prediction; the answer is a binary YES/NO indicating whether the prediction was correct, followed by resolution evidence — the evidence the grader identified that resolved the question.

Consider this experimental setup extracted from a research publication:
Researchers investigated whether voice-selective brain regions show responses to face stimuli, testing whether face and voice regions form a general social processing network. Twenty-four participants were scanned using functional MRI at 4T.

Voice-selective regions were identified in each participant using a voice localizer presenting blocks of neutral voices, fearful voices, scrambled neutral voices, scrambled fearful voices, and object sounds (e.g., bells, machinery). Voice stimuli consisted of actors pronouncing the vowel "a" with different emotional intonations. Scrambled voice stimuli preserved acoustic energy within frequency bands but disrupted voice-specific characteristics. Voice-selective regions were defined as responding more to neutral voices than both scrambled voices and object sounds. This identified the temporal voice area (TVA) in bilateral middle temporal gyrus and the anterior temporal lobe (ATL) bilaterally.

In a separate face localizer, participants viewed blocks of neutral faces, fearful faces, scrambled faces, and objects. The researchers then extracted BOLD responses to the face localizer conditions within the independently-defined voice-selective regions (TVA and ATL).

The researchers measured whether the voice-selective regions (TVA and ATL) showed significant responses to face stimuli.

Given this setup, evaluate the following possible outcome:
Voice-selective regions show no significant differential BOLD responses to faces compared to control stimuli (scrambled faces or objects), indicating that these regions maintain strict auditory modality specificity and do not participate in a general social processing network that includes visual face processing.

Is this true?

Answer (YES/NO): YES